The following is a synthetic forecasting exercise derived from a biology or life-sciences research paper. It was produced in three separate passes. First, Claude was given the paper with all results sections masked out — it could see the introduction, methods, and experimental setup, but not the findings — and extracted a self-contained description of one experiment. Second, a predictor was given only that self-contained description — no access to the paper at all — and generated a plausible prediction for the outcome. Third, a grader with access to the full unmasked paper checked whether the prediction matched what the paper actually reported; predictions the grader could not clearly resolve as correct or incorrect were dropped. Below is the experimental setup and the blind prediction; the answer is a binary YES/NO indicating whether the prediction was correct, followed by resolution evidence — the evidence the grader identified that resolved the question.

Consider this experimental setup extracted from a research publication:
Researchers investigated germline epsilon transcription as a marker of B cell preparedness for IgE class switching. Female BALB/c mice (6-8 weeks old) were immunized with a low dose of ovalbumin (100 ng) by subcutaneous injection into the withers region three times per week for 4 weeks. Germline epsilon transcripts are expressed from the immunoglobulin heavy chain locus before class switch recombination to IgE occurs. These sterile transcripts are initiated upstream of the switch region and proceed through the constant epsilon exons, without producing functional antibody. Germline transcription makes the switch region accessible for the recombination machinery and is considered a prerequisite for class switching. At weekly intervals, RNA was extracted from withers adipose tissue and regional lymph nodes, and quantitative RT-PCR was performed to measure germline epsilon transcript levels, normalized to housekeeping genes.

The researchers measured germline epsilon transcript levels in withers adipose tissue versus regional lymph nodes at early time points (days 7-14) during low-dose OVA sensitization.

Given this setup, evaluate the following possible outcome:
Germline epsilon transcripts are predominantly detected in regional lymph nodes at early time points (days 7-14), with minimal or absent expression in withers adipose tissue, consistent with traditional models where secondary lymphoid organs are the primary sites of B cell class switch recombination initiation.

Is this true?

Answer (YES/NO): NO